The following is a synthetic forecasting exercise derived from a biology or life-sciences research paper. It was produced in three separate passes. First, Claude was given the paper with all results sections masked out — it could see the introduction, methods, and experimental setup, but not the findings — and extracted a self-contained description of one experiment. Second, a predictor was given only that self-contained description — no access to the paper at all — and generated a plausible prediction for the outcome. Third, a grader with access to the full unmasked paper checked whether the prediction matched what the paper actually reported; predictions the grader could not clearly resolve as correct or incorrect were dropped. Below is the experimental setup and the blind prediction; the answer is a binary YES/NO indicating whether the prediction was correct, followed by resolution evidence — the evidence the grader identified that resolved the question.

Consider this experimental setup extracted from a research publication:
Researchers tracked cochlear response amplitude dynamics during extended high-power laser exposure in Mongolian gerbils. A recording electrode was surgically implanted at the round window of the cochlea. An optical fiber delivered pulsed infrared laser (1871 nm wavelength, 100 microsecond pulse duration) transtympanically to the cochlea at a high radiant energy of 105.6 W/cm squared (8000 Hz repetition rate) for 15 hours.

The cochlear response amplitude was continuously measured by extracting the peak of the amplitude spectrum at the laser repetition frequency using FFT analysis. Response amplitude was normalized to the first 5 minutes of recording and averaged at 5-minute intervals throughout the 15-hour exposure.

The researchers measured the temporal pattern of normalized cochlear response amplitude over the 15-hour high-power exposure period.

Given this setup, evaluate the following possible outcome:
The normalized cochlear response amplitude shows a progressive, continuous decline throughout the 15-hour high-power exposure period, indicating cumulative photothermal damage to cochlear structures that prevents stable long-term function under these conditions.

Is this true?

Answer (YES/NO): NO